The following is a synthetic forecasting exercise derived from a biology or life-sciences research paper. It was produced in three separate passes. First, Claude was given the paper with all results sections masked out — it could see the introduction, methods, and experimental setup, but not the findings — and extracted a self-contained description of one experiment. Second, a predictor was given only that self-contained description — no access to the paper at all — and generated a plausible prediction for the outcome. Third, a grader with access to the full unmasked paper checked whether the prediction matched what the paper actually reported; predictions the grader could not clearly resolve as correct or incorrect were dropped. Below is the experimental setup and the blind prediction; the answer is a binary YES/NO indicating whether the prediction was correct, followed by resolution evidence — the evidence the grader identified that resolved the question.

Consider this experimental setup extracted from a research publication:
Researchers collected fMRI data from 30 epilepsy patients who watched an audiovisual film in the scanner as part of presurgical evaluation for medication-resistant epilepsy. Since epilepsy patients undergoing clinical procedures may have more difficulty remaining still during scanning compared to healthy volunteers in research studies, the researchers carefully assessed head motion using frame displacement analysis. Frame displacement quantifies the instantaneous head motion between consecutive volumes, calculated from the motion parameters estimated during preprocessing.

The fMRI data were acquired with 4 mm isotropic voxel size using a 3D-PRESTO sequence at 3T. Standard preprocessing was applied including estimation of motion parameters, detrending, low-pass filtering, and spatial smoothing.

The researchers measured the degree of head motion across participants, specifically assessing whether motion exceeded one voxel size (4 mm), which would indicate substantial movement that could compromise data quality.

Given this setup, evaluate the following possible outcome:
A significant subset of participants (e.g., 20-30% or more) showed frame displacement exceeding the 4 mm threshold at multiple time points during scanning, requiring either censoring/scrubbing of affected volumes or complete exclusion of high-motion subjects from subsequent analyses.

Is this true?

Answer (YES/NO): NO